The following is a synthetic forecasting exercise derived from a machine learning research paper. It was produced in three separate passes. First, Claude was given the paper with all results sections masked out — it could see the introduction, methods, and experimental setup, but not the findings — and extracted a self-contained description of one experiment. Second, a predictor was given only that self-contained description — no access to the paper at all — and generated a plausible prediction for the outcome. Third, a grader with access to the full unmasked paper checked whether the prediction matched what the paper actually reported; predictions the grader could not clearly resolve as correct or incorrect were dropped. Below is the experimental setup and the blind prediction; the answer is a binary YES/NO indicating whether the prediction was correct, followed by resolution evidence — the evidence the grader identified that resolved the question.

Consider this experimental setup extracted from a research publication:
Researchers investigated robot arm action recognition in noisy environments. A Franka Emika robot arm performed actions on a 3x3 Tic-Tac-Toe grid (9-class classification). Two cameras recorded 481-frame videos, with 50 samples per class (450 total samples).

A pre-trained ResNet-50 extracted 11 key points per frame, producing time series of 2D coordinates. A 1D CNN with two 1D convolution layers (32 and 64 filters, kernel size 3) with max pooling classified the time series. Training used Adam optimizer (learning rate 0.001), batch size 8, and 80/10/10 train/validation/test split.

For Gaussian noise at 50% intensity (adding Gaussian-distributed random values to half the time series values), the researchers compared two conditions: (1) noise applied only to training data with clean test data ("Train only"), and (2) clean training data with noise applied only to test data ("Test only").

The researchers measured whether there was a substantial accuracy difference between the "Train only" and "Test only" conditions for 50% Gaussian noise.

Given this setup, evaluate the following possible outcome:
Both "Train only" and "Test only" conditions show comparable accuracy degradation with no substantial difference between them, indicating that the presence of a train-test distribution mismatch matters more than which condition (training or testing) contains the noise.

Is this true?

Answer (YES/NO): NO